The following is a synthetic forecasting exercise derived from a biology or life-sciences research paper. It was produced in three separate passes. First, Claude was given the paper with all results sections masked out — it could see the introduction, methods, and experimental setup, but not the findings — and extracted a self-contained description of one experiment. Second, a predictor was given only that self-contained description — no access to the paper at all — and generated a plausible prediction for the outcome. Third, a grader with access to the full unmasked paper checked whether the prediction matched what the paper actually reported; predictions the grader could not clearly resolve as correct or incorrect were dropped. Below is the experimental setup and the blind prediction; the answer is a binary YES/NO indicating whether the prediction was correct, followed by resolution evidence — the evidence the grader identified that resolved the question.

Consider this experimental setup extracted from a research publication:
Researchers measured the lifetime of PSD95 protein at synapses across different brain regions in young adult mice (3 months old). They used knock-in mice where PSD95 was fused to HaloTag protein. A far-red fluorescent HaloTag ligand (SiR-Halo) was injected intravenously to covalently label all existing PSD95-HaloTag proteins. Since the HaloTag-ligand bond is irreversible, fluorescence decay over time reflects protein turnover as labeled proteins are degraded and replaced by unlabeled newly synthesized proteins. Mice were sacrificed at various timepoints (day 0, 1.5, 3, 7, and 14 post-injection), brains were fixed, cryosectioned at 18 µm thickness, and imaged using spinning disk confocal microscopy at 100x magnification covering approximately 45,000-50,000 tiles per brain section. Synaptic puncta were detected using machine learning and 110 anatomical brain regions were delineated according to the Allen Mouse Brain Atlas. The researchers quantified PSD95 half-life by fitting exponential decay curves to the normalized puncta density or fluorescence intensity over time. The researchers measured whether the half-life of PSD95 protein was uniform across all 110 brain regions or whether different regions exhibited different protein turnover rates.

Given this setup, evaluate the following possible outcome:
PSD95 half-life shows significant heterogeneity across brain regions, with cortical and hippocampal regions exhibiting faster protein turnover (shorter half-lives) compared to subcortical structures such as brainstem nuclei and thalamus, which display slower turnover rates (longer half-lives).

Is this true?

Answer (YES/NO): NO